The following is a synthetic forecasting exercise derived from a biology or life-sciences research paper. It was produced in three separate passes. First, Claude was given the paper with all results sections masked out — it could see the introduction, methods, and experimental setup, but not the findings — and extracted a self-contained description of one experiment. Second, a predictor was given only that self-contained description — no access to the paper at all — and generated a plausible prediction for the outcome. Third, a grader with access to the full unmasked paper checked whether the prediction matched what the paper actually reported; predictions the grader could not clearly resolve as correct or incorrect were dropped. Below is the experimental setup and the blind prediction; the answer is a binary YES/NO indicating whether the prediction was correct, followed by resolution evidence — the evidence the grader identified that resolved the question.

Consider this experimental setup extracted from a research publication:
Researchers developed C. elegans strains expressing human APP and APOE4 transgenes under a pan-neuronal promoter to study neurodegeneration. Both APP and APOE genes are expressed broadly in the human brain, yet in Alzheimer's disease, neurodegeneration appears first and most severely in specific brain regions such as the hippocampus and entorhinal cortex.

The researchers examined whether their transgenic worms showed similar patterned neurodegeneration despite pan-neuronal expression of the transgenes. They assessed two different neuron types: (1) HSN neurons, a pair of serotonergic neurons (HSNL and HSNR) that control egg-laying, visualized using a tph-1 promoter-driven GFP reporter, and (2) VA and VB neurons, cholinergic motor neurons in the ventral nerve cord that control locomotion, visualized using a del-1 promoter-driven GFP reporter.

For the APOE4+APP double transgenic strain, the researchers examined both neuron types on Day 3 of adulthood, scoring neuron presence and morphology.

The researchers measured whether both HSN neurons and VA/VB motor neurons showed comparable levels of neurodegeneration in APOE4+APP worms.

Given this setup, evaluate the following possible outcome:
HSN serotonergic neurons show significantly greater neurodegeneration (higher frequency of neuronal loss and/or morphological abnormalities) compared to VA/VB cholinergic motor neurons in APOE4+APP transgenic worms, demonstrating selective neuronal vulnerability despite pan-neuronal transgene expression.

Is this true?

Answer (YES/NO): YES